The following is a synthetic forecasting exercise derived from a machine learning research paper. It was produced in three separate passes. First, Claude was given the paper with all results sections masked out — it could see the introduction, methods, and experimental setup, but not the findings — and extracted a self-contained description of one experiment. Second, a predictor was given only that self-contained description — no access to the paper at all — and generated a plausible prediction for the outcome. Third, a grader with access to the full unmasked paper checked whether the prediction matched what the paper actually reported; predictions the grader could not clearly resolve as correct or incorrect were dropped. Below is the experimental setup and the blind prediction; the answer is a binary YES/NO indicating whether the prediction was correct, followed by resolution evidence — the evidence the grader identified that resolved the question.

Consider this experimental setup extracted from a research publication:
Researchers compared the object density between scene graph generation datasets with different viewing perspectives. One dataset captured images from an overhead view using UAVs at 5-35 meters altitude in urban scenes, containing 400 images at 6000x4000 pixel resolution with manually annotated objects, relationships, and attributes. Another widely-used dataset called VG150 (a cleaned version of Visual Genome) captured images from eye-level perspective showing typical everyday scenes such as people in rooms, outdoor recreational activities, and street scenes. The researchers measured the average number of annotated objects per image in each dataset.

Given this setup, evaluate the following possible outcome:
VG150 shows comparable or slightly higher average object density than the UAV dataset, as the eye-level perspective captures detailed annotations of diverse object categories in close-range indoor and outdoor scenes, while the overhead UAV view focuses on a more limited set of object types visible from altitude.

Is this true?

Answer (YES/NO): NO